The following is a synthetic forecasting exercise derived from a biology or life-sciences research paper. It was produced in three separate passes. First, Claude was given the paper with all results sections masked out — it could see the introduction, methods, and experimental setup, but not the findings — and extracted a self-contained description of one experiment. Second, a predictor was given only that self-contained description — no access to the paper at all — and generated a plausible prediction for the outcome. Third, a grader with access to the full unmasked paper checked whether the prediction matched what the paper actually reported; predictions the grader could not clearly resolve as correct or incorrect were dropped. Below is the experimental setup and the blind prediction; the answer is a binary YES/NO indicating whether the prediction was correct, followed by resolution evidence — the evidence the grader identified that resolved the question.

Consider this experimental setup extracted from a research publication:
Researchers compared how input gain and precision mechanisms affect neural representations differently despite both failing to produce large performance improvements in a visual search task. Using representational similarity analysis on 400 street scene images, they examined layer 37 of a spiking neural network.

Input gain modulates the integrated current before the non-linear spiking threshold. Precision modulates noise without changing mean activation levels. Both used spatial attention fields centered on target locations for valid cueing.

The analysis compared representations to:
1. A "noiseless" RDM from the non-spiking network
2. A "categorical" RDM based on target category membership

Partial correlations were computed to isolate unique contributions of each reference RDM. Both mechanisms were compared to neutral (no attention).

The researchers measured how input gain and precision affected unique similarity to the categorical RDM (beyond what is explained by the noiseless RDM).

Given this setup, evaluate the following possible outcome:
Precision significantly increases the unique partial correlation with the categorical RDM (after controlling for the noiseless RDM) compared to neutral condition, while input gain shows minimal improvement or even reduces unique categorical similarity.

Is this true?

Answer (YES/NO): NO